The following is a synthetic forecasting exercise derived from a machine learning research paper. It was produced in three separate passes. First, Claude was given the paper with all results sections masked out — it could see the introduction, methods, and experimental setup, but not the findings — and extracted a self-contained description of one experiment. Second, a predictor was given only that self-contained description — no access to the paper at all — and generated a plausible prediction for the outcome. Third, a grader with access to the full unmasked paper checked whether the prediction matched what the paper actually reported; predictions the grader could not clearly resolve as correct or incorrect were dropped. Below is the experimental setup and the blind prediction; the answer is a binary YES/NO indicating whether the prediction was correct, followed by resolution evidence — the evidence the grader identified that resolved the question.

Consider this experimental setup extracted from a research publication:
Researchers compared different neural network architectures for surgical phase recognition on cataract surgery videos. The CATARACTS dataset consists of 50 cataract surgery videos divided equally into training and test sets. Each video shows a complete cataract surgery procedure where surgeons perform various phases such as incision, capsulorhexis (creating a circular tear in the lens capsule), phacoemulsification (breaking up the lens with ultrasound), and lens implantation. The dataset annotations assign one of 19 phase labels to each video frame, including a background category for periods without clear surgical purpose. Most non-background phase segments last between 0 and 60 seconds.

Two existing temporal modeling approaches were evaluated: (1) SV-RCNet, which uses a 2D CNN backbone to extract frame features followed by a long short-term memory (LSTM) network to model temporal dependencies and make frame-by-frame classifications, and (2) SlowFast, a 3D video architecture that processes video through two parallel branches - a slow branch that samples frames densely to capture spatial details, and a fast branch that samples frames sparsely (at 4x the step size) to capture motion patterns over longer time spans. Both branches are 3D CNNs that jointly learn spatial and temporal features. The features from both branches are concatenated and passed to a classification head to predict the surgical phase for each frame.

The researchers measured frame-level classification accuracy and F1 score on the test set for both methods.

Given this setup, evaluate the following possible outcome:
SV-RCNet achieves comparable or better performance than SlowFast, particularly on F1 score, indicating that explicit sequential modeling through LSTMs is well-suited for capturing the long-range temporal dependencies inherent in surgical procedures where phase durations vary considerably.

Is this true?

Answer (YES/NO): NO